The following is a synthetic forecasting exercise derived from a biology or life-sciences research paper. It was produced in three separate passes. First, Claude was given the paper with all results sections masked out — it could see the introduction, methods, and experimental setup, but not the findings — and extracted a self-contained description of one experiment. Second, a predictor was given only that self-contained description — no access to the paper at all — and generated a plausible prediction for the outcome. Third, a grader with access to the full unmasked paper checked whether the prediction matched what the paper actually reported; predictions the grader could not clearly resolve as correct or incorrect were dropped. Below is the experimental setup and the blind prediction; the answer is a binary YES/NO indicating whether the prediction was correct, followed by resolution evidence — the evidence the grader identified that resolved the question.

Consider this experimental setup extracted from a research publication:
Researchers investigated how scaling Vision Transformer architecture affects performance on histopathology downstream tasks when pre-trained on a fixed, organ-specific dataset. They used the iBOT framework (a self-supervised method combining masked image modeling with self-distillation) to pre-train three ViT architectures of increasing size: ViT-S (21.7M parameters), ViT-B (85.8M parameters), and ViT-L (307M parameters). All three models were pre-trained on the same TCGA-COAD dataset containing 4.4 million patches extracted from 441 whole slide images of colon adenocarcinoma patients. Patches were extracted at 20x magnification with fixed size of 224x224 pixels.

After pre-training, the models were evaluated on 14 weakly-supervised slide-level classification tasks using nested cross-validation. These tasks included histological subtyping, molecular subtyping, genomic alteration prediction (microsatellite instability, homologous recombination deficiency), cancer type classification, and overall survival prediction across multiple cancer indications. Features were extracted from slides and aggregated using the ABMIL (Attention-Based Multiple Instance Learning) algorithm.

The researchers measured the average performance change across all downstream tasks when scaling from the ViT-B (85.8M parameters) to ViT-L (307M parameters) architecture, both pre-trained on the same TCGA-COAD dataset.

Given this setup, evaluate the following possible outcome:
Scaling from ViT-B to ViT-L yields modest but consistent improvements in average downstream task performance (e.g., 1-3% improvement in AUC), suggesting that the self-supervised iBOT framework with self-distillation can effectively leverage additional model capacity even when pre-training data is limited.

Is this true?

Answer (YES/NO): NO